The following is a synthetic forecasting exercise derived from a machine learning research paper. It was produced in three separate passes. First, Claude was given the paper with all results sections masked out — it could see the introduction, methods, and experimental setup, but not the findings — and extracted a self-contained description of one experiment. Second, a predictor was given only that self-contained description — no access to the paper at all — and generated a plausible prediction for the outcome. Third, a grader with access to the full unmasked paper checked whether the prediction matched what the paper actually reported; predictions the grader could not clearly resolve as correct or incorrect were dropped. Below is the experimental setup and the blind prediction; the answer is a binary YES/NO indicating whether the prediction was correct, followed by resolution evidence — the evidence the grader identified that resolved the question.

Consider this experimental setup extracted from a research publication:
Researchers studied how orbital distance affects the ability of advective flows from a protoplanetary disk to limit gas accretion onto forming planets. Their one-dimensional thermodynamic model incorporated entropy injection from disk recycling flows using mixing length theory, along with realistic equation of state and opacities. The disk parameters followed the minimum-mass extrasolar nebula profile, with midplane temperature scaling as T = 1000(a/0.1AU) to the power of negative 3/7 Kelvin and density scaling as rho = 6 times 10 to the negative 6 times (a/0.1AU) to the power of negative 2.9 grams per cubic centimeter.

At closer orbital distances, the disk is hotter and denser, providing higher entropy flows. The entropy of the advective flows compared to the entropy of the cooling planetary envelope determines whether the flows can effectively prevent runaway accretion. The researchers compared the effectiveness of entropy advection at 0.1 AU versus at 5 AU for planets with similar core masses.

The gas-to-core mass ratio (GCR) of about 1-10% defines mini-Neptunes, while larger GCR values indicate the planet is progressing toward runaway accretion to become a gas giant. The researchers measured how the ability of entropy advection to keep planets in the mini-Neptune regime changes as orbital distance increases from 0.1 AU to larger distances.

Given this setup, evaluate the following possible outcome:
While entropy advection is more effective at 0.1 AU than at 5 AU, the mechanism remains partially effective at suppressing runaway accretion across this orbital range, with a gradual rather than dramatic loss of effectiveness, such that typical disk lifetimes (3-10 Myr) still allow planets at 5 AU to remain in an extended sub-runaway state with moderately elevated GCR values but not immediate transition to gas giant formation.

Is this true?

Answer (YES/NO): NO